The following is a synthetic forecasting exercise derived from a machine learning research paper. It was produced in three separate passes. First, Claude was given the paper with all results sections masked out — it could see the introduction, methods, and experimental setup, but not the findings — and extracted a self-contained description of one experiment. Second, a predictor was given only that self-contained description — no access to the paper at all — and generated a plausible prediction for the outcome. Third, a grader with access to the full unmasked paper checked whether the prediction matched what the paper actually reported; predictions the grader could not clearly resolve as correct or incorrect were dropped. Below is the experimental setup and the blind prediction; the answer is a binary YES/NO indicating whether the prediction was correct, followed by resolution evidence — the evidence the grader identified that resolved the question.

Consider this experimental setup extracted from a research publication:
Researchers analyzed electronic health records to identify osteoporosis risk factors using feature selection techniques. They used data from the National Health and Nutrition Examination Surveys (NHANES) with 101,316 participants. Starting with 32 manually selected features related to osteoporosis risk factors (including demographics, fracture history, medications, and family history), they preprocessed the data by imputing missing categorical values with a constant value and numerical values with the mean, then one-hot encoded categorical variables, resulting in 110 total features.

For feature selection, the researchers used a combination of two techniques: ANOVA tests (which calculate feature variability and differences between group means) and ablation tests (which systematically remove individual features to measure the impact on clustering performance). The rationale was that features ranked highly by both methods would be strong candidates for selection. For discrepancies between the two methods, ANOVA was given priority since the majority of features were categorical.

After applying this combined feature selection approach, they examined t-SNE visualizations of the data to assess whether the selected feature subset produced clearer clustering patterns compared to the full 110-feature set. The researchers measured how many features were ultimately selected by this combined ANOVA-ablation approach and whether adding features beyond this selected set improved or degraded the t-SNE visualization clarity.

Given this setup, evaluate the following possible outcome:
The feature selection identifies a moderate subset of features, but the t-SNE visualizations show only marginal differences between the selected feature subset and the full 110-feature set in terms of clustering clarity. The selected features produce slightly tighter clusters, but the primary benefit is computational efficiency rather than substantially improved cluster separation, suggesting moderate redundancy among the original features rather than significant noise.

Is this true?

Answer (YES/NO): NO